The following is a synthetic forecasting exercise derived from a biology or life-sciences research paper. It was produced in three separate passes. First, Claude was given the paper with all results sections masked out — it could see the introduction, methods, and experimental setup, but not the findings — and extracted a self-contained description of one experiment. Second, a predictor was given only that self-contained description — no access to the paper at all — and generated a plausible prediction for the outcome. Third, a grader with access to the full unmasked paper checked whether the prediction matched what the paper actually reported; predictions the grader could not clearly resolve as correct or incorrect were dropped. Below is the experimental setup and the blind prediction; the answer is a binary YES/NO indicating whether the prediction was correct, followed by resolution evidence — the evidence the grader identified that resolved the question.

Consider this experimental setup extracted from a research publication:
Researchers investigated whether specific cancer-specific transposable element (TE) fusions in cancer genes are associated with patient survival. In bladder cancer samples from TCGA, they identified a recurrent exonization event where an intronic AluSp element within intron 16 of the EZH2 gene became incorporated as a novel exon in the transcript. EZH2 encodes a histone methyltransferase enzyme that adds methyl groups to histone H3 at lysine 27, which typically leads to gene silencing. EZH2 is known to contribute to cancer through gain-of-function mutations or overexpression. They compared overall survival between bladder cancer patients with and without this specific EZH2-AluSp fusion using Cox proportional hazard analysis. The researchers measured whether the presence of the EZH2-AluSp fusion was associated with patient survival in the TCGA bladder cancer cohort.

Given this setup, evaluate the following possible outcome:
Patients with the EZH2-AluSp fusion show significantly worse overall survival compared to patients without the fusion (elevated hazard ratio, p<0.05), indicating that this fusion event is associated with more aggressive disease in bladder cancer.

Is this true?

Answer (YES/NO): YES